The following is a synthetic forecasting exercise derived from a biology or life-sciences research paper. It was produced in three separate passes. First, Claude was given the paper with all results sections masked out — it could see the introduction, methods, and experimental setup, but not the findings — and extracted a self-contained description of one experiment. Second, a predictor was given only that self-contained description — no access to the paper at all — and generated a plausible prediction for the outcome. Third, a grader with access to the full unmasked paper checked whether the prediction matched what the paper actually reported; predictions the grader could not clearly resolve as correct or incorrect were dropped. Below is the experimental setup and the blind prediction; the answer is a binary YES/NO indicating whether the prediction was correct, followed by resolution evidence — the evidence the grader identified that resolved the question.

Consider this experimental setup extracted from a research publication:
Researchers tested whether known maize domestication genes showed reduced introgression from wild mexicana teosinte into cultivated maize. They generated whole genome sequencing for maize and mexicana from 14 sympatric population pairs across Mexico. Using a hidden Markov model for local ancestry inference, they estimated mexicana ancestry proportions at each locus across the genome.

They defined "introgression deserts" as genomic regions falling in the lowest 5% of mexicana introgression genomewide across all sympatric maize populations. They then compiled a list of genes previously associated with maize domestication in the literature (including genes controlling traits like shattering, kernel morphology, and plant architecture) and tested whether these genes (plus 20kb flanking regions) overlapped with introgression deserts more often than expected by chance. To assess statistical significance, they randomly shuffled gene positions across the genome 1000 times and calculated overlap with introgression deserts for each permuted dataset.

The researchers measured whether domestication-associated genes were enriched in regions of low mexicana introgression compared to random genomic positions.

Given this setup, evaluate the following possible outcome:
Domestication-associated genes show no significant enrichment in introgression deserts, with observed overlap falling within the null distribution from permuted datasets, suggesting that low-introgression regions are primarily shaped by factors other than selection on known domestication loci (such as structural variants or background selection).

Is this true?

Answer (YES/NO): NO